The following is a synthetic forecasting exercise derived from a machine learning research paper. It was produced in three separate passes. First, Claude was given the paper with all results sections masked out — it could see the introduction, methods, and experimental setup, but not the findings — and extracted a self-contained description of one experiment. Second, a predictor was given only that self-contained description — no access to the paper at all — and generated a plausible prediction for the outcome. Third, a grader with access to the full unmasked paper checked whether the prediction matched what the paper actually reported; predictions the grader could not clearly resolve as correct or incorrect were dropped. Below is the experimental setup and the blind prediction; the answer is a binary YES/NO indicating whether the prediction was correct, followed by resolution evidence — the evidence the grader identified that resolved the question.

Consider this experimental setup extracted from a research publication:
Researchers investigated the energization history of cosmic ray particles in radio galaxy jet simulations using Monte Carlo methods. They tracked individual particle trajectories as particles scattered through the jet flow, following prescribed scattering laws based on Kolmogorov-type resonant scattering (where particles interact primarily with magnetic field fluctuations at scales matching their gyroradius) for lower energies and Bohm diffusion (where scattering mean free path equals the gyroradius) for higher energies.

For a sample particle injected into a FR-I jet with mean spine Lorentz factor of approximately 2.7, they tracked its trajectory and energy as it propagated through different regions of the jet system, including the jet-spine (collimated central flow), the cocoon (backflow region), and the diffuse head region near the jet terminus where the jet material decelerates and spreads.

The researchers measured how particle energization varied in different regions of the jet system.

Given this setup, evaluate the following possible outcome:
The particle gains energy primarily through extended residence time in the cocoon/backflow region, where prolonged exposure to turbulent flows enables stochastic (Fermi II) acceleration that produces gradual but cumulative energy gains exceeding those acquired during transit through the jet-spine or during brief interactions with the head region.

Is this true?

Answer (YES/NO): NO